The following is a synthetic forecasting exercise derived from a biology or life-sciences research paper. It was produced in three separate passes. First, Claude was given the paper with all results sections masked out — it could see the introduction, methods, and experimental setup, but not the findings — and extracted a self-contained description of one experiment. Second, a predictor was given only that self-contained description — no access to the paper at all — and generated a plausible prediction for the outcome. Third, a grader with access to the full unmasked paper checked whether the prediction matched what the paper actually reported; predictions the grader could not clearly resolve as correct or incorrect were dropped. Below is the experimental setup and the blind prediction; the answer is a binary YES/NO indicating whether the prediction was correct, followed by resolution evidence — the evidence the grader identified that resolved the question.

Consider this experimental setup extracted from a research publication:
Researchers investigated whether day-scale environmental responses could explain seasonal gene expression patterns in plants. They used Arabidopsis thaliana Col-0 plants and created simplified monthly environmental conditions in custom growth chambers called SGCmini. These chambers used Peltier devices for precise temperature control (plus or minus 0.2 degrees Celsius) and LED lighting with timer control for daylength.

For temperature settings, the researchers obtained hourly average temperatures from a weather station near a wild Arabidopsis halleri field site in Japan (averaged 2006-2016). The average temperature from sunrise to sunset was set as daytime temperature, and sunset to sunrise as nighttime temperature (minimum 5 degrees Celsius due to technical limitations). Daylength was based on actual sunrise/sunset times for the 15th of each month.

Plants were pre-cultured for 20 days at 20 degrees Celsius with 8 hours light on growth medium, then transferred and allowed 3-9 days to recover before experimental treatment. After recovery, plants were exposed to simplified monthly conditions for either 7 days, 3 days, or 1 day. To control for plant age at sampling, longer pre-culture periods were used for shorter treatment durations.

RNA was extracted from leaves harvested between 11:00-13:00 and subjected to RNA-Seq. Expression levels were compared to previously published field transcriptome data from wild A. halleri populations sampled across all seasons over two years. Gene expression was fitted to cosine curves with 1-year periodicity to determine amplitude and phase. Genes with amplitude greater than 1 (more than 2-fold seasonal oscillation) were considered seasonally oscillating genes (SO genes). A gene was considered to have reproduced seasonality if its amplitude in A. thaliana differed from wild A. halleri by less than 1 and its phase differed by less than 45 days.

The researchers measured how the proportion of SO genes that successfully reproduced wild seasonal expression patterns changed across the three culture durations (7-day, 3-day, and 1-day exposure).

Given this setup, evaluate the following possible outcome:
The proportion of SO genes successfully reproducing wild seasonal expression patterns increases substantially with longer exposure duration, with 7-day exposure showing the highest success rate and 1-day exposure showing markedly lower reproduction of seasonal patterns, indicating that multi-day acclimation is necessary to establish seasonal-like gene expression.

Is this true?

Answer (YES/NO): NO